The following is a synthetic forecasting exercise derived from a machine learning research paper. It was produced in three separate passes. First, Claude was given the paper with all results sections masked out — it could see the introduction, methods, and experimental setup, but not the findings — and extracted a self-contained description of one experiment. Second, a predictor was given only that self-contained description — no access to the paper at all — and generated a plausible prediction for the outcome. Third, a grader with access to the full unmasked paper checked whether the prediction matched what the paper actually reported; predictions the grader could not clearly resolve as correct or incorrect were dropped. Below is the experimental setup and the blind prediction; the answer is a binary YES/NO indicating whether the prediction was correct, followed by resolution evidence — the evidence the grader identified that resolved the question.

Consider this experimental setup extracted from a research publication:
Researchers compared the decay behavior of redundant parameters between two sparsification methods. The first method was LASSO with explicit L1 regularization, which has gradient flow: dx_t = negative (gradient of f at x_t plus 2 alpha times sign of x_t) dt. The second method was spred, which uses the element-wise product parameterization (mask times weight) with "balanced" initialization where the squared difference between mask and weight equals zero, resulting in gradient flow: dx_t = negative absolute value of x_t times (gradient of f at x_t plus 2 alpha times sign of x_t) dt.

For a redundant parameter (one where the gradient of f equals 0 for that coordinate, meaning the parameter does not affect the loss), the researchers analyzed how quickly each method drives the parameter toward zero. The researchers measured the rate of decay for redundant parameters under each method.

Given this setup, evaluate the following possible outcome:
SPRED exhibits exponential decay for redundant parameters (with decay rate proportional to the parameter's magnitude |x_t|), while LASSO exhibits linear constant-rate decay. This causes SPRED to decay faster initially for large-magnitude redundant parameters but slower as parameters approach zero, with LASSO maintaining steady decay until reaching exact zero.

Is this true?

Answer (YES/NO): YES